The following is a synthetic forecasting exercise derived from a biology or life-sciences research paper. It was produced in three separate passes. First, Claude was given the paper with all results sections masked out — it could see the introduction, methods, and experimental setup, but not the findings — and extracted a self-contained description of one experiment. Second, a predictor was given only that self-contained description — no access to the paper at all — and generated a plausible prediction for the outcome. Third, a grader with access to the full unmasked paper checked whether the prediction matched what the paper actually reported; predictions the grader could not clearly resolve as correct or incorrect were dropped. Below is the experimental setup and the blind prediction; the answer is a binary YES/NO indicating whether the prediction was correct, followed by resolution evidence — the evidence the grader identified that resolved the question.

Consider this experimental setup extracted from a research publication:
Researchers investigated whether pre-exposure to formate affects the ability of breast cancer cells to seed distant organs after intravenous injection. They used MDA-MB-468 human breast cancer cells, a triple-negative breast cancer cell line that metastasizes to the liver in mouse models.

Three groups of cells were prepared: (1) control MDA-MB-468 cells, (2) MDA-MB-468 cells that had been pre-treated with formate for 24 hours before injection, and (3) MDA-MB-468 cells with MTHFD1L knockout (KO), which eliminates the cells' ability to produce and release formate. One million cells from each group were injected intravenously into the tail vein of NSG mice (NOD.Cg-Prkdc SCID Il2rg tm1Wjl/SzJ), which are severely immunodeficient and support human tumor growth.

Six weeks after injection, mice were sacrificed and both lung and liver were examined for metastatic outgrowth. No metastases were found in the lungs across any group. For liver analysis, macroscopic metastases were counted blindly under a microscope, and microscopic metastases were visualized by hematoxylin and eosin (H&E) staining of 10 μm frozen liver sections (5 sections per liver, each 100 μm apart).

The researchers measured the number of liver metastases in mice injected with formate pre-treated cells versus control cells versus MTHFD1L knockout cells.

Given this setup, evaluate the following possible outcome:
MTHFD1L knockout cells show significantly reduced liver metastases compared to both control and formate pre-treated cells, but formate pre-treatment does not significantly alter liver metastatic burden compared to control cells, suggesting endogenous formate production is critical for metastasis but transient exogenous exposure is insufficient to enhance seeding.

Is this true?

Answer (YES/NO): NO